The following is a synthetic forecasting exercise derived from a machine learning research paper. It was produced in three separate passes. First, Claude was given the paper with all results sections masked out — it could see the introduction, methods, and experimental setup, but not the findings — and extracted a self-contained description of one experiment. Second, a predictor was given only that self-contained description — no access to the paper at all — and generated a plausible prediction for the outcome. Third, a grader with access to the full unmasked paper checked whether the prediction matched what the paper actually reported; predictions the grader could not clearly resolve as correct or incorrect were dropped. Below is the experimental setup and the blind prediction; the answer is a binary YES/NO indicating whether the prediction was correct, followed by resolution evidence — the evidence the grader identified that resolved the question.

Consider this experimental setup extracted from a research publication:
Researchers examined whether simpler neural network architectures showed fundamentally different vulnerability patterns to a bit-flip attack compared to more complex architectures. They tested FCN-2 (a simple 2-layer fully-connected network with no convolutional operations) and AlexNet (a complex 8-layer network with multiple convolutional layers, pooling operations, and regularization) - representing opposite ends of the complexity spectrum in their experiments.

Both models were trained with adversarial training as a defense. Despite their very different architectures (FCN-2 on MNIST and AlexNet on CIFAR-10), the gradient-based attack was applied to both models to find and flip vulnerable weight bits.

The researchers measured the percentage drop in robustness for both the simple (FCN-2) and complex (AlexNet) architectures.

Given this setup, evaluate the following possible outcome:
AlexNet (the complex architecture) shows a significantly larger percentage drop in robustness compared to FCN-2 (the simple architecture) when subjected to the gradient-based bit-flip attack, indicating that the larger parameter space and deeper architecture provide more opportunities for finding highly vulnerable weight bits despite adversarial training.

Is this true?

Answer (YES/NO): NO